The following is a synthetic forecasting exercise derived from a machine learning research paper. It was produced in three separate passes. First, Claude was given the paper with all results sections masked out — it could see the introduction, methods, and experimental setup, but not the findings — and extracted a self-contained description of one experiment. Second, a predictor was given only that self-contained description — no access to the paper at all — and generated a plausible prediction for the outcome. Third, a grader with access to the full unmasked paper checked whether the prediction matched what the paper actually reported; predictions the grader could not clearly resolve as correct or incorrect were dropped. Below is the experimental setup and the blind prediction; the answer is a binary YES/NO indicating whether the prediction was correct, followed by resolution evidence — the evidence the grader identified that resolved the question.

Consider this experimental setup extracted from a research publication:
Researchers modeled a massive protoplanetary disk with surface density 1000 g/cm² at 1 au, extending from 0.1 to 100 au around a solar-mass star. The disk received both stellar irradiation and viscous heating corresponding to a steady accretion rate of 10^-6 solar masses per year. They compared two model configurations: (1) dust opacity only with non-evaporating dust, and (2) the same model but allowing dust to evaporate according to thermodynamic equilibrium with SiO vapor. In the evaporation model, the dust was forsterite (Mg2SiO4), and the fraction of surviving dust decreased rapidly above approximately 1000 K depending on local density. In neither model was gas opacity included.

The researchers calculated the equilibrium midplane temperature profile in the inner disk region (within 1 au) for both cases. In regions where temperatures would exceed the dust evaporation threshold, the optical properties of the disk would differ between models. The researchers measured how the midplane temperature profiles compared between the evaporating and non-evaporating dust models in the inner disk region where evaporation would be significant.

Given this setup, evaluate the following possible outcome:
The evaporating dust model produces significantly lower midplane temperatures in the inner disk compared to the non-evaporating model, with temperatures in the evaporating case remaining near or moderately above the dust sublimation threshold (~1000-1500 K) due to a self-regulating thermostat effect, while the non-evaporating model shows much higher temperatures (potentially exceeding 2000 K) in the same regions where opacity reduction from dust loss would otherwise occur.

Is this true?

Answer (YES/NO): NO